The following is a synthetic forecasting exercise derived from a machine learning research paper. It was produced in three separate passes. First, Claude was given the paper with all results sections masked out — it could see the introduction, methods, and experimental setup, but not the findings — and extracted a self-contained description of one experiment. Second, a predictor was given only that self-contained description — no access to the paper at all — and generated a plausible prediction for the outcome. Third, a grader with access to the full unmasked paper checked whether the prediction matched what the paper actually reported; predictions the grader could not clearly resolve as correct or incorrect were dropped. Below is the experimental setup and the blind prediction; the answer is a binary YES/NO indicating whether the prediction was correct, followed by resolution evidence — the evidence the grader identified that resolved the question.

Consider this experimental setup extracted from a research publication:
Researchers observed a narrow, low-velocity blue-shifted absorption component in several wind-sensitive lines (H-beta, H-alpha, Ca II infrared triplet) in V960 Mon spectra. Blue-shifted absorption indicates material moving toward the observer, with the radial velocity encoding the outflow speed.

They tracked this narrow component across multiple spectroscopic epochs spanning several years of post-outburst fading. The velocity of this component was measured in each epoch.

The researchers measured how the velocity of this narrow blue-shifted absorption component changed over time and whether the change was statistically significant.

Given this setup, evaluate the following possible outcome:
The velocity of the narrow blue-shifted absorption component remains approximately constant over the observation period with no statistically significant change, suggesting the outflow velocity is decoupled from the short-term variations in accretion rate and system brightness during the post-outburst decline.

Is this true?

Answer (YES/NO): NO